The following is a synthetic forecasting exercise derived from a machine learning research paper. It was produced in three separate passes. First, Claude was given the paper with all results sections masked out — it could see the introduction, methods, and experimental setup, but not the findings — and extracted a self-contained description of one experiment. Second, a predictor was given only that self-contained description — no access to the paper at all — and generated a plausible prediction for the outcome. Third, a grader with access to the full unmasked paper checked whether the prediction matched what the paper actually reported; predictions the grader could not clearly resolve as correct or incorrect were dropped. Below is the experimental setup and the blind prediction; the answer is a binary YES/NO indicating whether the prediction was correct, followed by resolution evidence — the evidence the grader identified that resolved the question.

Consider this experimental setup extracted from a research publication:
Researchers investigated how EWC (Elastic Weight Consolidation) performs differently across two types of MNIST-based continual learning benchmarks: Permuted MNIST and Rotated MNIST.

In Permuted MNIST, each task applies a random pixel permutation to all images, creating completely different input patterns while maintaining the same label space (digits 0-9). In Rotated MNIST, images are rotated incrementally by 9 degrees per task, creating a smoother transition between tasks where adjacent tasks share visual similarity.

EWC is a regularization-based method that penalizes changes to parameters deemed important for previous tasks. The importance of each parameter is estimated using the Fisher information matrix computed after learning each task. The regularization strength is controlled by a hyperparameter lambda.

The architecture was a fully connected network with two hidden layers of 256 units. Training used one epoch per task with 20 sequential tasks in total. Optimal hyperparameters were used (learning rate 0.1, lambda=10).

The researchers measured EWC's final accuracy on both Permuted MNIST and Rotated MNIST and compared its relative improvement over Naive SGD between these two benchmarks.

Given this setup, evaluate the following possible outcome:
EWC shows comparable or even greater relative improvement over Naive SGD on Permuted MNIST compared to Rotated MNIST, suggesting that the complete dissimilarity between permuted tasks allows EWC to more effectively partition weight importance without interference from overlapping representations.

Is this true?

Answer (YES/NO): YES